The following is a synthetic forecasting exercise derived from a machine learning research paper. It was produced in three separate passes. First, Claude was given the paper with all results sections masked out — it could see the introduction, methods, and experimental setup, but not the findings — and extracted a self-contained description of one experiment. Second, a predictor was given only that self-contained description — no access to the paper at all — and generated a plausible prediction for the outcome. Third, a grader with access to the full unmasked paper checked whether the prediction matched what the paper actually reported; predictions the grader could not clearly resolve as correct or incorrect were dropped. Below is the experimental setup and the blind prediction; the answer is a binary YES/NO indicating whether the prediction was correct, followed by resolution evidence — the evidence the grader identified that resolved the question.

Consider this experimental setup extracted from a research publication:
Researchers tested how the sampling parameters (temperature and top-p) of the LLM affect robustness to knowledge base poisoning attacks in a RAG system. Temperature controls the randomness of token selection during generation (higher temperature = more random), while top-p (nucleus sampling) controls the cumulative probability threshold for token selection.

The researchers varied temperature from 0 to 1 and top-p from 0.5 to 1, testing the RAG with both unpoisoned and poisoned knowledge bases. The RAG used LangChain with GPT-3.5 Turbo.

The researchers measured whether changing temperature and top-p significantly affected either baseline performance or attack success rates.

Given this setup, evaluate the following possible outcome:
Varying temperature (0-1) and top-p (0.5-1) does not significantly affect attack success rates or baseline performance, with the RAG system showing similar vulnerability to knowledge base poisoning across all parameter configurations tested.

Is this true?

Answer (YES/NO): YES